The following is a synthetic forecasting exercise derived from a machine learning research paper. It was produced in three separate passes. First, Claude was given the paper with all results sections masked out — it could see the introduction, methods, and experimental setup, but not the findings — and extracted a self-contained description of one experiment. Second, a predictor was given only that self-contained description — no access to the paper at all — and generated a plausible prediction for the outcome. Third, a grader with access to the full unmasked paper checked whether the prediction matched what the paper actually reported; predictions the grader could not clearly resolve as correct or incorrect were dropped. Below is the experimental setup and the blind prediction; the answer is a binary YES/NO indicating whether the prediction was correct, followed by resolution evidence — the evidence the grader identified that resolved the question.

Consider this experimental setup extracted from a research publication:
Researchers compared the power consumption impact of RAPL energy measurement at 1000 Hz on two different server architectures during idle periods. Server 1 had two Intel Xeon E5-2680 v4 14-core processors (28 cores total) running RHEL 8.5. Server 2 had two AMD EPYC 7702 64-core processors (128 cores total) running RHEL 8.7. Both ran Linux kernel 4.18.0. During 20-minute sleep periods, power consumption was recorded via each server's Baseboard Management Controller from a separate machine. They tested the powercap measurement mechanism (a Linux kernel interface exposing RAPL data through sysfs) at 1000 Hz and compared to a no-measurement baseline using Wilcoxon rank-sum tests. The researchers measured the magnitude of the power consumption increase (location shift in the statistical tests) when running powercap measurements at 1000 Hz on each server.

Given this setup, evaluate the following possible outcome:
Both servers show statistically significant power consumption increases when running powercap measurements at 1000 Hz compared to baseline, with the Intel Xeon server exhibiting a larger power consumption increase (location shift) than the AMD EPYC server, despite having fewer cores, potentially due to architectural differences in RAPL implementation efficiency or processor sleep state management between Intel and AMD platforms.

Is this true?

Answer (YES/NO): YES